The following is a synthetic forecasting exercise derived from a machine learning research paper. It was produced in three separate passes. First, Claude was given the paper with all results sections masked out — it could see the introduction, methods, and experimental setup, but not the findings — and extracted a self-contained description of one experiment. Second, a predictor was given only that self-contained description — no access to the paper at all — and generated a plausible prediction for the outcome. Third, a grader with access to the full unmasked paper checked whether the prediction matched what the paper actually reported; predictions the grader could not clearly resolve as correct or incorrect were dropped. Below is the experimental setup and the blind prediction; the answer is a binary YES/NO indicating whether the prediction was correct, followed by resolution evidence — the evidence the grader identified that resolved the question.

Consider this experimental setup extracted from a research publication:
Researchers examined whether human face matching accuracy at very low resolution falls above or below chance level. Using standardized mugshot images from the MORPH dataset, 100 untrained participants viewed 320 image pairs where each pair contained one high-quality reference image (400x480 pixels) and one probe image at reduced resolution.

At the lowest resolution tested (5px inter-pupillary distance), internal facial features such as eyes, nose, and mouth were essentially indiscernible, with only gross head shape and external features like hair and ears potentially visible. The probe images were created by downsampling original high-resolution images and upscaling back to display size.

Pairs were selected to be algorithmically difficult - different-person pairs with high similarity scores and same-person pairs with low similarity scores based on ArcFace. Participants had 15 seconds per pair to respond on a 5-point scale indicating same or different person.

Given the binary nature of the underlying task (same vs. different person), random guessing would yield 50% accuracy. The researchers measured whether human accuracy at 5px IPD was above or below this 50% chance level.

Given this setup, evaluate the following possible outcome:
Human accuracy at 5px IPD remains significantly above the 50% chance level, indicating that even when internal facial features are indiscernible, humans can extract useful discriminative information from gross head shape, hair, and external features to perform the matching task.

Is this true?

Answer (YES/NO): NO